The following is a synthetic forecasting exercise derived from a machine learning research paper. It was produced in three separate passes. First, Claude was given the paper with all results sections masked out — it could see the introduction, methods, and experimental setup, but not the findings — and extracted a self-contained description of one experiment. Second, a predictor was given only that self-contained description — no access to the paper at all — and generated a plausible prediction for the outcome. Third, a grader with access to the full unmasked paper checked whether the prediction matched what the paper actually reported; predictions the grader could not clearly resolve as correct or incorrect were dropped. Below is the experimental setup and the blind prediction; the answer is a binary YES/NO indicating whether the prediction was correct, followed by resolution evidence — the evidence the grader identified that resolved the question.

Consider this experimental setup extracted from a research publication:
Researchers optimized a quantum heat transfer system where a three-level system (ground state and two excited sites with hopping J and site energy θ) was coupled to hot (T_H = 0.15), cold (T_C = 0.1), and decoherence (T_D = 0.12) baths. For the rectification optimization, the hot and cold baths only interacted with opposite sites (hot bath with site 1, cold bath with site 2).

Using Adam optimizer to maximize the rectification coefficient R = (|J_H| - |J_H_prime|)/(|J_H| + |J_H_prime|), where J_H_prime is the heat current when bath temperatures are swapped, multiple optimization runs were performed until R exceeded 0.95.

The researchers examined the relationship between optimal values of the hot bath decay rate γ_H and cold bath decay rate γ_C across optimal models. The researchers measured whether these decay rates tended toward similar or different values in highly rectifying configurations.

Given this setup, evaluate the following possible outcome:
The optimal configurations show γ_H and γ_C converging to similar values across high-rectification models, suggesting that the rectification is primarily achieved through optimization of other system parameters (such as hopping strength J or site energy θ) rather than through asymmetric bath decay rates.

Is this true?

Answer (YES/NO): NO